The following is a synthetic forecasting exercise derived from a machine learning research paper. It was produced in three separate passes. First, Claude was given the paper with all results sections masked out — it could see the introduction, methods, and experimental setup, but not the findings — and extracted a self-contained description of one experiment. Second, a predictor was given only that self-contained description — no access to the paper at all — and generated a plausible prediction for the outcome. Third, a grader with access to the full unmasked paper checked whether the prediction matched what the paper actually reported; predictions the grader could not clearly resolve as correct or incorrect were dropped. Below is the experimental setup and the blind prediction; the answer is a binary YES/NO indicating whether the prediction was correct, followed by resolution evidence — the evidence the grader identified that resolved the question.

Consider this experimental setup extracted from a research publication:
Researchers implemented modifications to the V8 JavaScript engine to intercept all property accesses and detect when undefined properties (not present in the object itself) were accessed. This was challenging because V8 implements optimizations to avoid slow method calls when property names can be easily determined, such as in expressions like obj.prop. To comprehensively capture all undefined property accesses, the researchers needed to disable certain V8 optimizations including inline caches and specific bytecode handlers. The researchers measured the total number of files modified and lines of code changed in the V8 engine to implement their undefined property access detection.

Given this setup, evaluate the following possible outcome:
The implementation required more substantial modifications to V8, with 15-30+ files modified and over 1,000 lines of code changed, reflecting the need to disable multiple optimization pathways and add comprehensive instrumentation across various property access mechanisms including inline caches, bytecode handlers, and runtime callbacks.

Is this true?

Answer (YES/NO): NO